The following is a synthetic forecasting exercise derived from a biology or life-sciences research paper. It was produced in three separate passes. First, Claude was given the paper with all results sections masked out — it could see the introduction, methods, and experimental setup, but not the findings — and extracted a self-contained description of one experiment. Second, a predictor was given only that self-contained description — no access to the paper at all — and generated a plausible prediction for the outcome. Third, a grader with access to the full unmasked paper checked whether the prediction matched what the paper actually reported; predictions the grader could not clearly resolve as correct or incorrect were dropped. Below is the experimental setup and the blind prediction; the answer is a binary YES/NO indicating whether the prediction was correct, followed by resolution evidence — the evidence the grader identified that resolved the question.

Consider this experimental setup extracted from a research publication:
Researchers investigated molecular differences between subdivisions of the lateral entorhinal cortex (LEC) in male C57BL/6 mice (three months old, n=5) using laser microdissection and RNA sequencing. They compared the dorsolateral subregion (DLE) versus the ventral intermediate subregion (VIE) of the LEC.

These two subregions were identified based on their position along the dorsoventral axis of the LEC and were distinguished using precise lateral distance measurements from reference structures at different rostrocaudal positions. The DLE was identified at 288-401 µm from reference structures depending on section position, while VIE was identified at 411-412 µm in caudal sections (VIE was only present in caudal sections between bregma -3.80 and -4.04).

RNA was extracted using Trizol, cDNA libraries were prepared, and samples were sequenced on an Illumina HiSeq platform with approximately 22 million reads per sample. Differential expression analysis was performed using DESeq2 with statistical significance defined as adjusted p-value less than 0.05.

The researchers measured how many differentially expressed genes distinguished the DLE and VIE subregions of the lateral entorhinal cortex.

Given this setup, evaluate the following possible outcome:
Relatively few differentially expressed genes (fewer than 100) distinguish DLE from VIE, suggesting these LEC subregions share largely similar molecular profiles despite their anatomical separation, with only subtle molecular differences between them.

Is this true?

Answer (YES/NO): NO